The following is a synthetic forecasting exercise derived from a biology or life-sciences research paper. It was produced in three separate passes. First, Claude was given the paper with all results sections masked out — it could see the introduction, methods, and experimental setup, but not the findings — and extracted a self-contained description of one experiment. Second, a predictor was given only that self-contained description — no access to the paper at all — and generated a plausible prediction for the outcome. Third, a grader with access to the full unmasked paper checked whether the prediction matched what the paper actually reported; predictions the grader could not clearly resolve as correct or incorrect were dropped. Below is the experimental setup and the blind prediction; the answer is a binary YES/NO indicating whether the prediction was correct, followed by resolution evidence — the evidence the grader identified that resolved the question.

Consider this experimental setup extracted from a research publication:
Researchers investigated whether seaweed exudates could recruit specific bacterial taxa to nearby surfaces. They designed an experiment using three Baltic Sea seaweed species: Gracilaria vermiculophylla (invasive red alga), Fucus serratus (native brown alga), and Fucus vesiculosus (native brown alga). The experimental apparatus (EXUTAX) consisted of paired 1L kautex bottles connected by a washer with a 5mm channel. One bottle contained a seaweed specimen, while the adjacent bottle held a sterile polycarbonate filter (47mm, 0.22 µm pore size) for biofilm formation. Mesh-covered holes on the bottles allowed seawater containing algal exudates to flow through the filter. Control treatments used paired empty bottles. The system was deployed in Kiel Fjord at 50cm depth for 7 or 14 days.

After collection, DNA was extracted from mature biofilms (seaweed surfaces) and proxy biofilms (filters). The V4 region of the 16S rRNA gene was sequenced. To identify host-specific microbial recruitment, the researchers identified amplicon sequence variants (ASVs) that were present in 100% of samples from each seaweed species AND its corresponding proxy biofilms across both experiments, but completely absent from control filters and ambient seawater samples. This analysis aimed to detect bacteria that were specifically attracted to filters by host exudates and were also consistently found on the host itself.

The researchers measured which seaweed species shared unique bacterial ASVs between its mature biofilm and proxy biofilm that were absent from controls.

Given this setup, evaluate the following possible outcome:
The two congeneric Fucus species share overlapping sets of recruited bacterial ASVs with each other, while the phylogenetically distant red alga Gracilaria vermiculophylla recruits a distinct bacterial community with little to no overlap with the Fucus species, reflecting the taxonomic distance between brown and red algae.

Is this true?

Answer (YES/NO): NO